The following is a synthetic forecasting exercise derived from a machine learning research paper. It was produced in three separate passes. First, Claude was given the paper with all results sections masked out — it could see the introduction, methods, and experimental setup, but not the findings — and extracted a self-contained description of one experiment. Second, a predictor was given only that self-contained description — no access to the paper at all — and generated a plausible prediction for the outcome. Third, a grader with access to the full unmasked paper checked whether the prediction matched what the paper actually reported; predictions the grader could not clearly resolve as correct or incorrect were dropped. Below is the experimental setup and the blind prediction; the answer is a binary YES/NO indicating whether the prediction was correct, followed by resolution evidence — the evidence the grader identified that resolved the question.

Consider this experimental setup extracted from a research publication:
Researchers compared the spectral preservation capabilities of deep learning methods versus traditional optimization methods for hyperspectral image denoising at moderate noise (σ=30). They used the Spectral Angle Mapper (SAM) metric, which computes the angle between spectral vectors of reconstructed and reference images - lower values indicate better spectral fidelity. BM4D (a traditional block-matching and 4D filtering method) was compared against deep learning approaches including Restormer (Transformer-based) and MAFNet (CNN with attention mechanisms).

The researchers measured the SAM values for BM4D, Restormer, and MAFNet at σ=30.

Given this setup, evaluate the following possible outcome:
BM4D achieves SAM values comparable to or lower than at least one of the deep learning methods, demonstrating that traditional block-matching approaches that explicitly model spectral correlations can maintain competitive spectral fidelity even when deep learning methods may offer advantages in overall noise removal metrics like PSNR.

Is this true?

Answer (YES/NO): NO